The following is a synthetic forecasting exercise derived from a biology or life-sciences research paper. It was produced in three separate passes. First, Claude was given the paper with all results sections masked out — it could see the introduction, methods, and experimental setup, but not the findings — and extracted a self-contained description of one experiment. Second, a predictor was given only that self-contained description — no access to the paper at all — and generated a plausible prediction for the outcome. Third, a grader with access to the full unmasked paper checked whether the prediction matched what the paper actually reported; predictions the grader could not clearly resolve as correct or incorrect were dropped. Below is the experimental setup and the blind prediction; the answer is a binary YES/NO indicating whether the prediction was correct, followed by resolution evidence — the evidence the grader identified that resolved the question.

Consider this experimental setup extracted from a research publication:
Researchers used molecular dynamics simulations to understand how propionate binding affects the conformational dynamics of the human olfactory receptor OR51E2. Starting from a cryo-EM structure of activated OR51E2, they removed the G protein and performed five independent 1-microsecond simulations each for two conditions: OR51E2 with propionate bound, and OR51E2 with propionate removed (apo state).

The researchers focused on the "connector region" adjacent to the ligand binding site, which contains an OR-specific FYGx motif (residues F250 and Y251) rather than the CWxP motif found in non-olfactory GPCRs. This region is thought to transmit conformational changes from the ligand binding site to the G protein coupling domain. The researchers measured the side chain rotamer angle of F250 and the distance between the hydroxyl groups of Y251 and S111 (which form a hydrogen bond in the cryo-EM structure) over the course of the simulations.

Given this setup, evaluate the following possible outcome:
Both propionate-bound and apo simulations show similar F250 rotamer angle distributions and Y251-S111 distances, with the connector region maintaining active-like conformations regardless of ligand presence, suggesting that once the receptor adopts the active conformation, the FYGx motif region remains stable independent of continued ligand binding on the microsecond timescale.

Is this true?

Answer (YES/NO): NO